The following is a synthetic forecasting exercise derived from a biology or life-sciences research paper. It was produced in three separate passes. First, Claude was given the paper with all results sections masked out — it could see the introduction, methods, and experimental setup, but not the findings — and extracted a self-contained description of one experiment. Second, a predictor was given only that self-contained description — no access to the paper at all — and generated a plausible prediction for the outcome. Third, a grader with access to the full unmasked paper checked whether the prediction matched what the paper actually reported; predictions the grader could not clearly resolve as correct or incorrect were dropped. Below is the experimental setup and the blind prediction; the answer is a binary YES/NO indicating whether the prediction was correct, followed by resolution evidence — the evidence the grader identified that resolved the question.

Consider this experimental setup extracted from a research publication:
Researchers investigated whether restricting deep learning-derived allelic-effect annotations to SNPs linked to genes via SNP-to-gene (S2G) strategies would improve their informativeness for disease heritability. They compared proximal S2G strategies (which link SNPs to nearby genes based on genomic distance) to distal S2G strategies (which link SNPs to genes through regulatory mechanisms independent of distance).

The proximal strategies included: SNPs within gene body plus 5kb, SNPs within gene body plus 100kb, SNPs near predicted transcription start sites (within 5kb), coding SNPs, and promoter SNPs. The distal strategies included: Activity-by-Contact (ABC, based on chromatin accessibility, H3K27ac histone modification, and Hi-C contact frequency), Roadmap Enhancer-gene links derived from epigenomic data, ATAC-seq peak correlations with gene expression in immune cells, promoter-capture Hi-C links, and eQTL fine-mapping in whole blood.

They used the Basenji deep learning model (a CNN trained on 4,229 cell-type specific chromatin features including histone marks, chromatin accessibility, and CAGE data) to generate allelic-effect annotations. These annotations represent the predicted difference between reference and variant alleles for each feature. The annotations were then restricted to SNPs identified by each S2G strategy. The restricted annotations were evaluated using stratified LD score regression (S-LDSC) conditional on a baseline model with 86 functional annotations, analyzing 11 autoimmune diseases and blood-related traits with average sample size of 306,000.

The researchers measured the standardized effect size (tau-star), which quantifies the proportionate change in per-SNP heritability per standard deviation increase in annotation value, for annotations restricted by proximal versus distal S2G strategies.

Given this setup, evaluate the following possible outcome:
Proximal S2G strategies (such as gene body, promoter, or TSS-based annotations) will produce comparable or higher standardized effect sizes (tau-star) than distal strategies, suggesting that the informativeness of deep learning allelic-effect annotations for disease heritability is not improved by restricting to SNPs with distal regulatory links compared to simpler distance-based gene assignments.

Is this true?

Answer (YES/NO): YES